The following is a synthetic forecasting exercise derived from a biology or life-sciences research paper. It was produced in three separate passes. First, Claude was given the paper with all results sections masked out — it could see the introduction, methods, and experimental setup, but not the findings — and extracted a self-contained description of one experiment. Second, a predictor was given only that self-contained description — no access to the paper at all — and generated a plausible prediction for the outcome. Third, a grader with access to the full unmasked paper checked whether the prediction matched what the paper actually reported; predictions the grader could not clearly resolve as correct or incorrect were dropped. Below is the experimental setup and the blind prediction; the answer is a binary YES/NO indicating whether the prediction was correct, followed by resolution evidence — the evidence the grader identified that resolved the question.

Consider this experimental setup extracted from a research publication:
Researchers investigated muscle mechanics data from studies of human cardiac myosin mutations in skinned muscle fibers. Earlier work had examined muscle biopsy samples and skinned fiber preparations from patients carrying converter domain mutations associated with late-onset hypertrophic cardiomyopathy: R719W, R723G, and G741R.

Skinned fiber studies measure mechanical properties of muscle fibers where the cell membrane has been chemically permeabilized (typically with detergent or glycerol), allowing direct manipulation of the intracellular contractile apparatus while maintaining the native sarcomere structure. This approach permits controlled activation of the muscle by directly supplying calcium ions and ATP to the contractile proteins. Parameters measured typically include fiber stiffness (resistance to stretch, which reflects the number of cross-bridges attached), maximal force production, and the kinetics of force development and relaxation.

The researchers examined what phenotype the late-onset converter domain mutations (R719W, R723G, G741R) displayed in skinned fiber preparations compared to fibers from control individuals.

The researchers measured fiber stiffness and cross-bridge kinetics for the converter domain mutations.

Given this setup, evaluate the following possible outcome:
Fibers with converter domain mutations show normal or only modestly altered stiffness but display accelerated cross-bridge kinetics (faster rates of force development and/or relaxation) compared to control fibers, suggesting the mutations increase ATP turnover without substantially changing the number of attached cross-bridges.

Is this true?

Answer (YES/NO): NO